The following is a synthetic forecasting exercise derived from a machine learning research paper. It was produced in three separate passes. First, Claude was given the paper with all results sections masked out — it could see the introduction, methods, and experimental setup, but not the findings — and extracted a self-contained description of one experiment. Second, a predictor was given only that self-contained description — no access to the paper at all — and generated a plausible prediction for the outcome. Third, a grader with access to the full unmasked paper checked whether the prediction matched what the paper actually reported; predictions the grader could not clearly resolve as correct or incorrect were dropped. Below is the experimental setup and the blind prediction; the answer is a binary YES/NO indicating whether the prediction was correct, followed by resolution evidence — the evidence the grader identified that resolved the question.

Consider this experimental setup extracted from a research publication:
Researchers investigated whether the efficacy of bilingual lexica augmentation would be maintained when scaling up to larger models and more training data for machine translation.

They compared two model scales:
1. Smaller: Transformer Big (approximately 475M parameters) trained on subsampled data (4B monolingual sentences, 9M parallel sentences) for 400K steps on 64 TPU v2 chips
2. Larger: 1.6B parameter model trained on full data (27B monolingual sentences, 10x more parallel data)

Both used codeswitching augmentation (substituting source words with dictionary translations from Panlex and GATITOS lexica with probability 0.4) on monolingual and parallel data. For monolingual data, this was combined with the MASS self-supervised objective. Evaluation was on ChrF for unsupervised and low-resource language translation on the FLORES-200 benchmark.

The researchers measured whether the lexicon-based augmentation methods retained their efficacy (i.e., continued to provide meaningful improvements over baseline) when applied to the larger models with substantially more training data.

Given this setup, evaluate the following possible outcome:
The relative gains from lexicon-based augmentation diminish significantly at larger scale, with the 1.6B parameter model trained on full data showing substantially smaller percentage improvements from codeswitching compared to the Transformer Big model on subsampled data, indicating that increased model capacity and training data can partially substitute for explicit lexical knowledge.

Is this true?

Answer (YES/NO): YES